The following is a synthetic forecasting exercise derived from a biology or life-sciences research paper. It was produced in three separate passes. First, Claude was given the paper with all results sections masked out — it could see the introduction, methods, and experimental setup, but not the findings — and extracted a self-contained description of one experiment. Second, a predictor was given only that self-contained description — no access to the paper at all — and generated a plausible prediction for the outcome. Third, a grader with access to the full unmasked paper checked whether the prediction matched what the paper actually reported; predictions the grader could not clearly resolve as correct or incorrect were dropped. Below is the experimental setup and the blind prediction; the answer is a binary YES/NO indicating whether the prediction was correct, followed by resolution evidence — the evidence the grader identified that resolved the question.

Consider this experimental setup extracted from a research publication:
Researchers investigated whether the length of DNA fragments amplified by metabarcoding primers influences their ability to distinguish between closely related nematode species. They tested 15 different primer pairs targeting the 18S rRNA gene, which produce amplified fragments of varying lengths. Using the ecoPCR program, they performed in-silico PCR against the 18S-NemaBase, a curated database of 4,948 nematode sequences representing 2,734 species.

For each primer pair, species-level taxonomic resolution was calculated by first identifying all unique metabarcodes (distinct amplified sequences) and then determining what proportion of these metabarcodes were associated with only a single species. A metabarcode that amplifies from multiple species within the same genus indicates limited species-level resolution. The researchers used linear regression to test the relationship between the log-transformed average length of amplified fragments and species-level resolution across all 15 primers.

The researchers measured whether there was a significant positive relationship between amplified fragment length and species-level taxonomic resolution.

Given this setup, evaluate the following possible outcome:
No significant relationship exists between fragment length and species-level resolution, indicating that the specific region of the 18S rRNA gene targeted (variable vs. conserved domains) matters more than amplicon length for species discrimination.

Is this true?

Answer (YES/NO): NO